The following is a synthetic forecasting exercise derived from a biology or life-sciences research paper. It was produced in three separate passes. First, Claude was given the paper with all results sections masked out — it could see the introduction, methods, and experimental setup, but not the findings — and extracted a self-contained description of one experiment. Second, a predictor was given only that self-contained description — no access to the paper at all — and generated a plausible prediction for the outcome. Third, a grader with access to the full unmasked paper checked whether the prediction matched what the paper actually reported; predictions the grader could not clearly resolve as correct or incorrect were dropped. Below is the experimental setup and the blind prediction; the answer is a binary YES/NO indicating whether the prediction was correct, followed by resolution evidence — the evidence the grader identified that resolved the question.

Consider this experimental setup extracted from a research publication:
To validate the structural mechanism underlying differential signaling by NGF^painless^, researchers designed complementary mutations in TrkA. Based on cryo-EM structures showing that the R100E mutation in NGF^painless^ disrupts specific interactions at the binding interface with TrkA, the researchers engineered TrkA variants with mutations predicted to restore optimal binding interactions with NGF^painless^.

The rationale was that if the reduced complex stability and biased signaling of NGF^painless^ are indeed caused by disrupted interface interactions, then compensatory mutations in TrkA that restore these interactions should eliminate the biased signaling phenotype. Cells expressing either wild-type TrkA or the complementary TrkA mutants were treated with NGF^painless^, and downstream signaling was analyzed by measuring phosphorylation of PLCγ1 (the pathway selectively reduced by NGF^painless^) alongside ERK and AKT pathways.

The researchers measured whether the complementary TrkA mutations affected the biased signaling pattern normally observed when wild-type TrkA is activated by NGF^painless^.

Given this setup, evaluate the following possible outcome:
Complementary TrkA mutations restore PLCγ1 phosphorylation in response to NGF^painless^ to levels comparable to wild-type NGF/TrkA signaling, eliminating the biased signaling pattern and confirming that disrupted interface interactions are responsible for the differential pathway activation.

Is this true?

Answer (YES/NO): YES